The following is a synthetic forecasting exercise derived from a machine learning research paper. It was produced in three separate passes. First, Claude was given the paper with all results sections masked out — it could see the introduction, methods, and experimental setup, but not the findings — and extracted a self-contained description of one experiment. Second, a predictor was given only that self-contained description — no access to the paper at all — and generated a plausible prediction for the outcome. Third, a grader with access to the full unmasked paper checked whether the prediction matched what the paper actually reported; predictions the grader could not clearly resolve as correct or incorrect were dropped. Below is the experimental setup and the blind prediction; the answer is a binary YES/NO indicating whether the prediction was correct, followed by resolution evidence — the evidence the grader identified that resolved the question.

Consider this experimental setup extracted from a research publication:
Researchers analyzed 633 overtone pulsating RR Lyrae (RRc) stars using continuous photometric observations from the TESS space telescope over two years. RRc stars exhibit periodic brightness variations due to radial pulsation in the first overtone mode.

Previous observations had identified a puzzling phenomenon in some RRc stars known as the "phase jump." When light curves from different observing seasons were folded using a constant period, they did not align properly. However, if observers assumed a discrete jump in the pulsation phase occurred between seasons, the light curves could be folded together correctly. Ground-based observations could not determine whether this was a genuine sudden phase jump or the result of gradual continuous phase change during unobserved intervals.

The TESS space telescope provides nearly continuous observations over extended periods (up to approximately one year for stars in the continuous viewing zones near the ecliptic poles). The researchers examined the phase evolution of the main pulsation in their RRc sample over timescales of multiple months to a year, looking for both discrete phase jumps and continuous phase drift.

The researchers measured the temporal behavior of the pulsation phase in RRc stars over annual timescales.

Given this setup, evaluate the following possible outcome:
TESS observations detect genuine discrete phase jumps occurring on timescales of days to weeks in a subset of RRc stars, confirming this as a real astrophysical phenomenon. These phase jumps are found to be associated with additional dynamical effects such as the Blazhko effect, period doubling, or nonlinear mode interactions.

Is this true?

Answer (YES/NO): NO